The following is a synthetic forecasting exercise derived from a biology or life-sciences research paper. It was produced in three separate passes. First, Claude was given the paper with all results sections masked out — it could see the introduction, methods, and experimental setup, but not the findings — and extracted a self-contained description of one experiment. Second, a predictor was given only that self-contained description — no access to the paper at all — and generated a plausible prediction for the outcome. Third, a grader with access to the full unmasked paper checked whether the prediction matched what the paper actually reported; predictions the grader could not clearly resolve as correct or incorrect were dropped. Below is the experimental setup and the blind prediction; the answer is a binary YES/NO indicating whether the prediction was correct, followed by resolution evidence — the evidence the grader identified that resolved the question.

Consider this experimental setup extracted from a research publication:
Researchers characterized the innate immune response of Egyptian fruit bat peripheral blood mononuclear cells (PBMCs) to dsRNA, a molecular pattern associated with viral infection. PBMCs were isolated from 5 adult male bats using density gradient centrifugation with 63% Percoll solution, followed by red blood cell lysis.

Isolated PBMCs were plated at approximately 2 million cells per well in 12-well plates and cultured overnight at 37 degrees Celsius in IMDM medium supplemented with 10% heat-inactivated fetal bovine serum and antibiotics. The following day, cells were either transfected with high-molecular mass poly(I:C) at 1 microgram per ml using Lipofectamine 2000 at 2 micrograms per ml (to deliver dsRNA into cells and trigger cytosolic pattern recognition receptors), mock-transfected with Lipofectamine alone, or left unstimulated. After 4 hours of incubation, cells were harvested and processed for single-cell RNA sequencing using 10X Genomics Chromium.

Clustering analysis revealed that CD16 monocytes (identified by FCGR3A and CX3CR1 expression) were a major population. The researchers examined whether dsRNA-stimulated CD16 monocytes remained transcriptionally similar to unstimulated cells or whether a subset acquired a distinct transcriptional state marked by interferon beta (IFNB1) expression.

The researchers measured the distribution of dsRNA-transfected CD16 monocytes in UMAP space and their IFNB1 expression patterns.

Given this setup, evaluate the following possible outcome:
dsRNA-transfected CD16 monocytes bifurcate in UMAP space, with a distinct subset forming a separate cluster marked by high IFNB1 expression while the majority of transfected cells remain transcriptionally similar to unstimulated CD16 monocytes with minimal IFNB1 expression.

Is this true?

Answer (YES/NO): YES